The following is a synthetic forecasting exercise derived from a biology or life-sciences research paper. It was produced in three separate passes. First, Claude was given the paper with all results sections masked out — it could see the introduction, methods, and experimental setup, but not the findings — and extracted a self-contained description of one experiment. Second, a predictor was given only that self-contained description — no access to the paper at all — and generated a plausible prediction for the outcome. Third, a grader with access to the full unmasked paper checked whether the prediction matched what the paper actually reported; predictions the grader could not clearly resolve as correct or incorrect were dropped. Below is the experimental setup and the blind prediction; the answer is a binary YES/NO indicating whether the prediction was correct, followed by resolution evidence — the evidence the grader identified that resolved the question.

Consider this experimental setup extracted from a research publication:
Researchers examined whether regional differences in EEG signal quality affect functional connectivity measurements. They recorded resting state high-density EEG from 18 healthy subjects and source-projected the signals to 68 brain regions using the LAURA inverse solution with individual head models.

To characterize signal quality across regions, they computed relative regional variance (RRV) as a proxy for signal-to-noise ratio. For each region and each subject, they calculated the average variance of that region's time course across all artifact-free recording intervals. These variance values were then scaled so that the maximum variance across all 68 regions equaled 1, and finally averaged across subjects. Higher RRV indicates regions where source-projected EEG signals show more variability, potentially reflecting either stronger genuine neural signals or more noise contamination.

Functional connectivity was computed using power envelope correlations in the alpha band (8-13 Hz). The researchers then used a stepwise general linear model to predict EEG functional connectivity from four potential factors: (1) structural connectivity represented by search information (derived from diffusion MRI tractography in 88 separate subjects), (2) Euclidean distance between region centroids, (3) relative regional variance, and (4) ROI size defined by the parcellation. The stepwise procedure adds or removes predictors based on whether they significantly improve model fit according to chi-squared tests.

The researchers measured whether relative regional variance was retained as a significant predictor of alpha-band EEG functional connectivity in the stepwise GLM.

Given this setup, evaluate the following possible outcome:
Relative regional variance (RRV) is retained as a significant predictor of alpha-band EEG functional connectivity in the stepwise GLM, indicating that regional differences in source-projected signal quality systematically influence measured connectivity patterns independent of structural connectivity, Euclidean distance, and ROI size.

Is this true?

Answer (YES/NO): YES